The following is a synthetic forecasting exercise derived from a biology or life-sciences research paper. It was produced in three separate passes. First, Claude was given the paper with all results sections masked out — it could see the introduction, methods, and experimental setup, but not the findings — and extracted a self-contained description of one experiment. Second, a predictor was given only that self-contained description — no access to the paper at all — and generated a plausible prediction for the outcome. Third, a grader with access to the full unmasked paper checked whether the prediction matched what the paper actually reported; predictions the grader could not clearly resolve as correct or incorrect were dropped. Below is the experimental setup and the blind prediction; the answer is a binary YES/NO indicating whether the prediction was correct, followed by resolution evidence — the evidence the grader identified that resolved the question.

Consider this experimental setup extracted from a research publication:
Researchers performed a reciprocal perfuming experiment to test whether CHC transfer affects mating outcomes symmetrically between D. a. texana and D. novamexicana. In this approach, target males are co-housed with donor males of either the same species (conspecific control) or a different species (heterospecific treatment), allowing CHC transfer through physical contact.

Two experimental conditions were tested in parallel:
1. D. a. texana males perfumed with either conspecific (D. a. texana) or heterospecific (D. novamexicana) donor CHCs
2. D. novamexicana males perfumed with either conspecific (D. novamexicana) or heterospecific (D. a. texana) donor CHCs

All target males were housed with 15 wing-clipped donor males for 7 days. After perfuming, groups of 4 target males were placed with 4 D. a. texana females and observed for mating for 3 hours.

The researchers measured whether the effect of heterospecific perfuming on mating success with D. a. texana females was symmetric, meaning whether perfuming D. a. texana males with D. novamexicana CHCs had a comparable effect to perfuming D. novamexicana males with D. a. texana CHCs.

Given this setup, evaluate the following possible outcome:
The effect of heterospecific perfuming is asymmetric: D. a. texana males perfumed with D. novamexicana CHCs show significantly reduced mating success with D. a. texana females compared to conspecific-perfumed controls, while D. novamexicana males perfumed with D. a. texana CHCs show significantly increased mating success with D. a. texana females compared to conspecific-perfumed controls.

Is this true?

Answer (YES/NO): YES